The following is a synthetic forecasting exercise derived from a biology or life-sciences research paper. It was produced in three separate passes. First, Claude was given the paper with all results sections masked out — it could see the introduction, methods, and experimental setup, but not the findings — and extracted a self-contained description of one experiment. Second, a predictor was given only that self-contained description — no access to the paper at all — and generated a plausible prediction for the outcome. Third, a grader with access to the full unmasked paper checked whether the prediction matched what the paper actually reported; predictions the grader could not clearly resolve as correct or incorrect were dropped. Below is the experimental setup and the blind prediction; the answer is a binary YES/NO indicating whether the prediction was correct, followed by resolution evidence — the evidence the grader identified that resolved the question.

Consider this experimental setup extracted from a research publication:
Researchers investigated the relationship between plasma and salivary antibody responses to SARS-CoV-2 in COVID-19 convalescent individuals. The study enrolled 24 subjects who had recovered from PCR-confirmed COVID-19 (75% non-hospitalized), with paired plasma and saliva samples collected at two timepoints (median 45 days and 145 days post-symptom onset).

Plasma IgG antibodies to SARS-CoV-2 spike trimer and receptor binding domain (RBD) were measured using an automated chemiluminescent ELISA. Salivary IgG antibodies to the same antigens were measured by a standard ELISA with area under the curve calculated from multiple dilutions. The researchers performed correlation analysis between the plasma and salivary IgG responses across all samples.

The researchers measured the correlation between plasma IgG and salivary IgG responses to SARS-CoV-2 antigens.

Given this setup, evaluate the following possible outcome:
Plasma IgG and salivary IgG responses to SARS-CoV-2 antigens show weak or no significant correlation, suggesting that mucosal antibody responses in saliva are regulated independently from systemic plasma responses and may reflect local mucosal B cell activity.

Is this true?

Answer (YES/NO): NO